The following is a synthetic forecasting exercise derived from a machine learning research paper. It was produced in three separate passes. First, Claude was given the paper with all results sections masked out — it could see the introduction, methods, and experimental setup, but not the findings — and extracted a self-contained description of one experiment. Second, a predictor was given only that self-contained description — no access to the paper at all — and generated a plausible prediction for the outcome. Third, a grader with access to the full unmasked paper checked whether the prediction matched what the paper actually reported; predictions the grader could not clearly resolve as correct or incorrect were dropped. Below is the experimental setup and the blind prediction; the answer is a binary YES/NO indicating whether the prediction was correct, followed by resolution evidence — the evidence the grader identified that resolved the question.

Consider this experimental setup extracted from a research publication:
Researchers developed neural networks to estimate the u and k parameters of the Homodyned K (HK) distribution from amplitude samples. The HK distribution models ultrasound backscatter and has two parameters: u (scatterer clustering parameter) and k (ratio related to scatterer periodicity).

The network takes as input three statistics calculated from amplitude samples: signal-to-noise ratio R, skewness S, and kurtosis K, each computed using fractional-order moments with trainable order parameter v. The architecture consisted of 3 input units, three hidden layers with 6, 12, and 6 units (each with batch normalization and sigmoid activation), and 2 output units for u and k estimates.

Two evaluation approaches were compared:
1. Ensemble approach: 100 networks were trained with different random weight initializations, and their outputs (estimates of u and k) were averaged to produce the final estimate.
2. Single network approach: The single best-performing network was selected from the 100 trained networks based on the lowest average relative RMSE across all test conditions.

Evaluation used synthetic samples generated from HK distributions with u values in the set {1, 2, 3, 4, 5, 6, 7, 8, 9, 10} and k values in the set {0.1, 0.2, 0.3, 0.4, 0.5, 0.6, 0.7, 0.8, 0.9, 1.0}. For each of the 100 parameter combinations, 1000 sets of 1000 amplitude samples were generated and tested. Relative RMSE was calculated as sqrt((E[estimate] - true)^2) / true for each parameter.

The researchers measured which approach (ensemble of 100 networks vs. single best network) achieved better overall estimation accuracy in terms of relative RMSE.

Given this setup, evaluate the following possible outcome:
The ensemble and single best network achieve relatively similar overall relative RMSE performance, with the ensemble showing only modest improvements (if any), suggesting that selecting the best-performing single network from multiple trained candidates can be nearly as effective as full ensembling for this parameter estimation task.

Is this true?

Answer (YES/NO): YES